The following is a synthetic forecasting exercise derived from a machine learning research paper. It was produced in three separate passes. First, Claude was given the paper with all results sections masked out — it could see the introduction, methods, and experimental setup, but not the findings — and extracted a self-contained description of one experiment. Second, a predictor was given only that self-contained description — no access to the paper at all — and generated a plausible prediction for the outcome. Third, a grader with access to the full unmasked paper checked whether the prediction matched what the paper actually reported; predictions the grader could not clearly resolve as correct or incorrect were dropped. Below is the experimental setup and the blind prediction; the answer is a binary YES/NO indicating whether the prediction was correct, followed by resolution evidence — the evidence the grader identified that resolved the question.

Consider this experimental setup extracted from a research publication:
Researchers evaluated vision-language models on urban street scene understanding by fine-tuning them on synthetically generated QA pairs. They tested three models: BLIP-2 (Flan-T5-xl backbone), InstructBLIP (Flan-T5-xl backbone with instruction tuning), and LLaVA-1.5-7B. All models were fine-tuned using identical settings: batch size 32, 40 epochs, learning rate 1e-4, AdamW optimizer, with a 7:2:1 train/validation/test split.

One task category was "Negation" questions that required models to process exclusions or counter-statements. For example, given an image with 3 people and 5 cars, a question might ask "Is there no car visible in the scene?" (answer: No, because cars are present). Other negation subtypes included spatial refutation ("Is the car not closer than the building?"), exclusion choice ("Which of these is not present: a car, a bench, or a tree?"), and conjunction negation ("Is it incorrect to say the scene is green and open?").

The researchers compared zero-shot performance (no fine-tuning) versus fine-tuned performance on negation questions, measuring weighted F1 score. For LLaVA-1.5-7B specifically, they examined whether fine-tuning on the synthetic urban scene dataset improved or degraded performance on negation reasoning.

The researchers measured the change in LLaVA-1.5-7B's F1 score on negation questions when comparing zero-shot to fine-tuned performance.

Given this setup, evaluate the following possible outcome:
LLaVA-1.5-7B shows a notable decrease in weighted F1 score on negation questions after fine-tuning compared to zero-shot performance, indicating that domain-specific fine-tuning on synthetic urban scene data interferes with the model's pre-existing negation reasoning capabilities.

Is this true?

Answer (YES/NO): NO